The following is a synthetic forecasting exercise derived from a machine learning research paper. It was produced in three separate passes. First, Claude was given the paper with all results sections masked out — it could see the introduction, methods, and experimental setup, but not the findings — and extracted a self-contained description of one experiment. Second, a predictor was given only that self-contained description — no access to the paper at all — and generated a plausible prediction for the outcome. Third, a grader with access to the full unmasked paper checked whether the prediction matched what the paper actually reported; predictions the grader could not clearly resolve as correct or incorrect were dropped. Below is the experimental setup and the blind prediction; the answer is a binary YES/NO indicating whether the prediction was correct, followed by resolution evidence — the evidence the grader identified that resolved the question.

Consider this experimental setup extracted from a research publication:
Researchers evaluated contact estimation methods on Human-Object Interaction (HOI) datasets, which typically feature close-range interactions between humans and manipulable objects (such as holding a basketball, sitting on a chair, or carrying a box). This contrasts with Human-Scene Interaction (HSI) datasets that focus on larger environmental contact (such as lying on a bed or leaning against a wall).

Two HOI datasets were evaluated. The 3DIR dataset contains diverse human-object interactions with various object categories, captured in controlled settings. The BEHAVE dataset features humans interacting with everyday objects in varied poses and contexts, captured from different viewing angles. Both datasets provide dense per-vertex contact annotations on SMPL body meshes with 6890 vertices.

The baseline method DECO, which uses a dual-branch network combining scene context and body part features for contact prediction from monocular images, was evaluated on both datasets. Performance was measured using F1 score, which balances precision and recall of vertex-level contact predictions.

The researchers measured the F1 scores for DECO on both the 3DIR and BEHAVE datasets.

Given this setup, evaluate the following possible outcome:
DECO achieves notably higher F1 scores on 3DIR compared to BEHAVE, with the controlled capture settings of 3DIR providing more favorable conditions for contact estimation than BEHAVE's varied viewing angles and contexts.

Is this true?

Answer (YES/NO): YES